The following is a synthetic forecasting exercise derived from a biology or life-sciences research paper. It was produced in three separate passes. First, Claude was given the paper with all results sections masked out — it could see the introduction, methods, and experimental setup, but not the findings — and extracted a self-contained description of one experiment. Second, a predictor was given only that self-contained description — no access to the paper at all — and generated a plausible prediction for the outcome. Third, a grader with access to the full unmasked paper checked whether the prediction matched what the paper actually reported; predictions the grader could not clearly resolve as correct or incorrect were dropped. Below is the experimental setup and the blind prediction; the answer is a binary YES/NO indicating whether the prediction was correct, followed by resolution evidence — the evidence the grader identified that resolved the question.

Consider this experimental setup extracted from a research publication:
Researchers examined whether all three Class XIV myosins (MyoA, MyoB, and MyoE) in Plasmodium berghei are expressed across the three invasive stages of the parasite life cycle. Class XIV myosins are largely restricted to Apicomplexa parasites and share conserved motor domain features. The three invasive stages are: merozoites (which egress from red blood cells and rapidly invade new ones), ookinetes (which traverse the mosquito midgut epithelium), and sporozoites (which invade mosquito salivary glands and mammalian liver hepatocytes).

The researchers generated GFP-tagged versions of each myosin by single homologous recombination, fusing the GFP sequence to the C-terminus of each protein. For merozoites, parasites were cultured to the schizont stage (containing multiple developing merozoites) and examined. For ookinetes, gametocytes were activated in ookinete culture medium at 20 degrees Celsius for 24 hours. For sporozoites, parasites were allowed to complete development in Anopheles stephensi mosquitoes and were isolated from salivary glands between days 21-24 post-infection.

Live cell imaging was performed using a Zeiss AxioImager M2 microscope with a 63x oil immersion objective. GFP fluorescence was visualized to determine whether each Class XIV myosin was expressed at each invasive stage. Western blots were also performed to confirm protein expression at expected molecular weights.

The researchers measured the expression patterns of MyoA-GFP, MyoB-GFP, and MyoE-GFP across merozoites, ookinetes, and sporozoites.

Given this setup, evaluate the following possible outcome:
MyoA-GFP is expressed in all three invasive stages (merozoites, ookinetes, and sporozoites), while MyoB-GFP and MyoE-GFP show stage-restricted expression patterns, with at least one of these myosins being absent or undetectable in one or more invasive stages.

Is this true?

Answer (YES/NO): NO